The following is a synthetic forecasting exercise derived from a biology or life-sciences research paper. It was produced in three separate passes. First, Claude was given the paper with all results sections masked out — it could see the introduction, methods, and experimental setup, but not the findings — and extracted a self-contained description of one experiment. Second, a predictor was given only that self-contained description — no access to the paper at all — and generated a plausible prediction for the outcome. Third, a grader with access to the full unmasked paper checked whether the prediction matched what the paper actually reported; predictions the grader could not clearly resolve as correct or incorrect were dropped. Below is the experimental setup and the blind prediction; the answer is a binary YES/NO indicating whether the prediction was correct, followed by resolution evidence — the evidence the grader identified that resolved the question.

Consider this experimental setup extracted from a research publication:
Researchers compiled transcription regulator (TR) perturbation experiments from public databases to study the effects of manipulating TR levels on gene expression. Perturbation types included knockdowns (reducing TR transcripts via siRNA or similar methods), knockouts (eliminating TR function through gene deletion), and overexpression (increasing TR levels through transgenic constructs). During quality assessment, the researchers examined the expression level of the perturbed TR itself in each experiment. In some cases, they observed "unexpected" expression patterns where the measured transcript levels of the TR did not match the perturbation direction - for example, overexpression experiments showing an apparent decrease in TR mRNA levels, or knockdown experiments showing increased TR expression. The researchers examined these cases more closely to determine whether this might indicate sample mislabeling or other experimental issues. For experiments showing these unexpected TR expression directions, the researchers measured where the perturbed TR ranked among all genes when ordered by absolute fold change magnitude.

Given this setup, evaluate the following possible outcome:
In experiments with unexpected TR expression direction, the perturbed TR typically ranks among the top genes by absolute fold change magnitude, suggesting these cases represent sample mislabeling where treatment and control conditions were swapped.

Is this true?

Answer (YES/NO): NO